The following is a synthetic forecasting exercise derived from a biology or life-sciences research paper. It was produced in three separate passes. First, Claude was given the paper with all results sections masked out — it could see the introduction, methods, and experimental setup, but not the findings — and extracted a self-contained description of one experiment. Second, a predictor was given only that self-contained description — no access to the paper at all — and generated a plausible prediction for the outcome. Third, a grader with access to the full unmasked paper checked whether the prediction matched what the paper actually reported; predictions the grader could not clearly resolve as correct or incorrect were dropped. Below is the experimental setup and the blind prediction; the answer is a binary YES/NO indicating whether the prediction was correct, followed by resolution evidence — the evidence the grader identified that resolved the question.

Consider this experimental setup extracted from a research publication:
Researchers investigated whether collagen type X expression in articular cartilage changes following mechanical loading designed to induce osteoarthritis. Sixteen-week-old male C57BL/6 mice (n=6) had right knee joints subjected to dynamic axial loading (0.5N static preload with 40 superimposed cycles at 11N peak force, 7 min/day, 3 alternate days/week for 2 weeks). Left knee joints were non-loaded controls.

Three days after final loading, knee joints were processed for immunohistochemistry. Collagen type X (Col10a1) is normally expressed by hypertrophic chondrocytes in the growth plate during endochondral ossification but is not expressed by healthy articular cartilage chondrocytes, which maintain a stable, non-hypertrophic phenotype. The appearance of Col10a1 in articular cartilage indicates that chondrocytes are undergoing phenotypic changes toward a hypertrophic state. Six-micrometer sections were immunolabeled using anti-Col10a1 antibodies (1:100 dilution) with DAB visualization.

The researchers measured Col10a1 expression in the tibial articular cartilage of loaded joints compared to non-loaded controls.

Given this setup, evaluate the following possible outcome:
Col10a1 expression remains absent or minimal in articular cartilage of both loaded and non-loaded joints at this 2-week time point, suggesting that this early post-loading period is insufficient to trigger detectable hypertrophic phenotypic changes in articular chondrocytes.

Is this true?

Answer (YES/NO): NO